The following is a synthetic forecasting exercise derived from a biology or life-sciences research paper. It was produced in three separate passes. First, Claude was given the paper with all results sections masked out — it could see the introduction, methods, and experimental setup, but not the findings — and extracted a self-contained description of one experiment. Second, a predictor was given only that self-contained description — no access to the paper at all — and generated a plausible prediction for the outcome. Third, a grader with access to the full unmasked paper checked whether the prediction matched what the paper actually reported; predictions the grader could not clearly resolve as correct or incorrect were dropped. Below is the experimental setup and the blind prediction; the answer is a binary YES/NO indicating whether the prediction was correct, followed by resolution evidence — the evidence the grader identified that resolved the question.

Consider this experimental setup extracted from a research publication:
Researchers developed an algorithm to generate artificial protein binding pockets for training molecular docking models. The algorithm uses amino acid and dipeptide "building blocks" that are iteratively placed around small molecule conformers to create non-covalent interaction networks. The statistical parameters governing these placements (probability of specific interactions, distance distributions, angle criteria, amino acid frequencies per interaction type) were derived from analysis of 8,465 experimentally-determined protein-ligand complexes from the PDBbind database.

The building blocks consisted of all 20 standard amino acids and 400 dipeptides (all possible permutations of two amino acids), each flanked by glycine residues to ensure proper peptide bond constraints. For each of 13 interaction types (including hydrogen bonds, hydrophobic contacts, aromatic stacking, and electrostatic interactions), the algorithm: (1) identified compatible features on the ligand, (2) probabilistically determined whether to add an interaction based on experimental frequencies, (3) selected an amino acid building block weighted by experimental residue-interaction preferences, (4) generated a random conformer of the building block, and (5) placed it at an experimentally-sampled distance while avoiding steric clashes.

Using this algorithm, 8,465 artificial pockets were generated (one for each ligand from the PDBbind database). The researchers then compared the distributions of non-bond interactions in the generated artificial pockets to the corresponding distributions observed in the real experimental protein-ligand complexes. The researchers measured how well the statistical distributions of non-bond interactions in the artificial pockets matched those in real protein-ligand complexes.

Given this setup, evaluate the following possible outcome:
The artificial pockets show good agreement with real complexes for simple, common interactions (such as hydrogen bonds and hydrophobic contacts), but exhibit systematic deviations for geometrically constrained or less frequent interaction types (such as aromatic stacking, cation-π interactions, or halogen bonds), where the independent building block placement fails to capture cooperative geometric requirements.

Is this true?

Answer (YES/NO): NO